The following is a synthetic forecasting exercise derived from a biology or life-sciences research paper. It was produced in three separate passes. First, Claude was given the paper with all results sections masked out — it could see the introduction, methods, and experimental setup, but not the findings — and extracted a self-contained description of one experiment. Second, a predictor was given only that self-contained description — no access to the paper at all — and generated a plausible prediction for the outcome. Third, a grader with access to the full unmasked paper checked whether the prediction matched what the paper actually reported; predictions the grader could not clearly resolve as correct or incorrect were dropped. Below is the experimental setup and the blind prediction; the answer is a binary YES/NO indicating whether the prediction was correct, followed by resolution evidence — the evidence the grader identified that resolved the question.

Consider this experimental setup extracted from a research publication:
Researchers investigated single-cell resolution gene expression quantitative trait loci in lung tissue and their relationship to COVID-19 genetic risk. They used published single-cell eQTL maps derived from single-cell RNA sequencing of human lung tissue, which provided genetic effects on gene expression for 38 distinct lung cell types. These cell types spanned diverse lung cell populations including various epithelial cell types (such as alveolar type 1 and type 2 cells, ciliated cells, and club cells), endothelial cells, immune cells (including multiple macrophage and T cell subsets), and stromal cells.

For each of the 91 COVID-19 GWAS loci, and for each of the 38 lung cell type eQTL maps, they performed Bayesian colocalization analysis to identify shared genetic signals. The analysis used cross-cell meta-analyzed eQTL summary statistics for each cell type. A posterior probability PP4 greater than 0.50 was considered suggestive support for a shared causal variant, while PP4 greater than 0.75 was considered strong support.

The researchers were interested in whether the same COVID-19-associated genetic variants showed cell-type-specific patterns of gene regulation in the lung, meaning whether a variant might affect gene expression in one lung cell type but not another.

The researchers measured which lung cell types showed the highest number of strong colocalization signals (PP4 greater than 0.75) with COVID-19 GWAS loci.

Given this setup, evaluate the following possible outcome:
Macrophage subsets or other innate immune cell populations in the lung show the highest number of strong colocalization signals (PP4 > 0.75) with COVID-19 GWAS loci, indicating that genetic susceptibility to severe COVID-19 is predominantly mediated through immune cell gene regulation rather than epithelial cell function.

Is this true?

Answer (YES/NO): NO